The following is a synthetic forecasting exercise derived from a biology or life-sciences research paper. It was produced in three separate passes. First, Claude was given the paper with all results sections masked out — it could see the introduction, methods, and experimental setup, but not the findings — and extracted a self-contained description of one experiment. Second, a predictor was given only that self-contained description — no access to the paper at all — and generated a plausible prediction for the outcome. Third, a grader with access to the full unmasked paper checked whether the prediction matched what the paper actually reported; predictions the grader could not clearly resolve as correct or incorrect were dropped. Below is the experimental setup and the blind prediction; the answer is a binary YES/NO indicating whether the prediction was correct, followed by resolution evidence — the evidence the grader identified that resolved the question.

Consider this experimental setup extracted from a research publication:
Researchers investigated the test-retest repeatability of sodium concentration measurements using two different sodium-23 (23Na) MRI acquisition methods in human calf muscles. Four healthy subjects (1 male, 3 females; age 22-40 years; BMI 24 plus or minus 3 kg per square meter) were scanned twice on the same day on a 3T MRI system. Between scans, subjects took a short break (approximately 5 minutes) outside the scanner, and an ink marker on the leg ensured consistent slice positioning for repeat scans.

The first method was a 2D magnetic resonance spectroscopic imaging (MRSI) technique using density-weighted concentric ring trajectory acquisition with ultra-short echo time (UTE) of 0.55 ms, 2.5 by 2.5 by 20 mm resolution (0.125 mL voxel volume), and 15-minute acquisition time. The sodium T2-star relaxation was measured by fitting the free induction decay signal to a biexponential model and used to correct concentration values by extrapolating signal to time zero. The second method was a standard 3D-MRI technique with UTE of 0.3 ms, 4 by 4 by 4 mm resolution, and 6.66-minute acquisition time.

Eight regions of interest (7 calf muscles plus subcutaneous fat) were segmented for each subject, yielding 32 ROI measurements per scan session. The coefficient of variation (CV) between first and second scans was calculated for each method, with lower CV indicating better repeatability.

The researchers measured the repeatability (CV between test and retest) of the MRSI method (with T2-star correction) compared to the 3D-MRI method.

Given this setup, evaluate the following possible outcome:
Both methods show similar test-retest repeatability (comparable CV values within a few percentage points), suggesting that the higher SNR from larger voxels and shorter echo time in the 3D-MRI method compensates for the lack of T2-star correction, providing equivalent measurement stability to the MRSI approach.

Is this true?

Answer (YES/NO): YES